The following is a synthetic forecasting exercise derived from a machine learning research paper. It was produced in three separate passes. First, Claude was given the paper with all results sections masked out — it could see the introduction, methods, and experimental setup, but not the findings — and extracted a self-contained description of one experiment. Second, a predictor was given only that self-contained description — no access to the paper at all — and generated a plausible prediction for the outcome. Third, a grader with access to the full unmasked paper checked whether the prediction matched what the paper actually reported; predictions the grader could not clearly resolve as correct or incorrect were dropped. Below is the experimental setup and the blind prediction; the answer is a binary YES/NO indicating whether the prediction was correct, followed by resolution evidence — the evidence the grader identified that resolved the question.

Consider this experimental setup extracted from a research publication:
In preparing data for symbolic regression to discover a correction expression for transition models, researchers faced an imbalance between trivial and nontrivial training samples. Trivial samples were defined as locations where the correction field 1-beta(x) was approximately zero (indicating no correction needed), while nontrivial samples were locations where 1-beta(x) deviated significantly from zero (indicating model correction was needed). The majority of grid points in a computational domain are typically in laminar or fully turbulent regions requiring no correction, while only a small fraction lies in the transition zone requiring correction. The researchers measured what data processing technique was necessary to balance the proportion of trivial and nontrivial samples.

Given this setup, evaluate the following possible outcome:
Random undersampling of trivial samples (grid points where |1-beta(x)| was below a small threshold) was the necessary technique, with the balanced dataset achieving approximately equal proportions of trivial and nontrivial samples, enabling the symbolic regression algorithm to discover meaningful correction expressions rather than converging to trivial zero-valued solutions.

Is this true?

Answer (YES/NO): NO